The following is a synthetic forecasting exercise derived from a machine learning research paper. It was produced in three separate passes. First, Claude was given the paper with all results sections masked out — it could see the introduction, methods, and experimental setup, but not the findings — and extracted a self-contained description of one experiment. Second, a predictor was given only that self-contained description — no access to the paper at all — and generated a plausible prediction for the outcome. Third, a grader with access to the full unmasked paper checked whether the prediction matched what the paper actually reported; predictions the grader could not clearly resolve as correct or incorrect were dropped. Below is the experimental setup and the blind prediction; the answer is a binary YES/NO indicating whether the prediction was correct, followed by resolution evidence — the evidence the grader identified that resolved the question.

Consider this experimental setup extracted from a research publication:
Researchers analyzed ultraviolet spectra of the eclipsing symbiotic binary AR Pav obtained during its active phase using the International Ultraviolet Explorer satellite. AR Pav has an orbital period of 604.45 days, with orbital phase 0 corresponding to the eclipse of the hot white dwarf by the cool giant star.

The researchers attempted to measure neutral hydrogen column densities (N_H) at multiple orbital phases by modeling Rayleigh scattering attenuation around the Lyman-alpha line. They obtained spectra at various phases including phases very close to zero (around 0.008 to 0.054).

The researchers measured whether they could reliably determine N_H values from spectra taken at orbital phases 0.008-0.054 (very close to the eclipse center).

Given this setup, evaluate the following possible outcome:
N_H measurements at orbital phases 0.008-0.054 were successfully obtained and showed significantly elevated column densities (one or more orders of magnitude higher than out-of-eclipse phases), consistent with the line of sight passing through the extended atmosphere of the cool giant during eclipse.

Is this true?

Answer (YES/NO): NO